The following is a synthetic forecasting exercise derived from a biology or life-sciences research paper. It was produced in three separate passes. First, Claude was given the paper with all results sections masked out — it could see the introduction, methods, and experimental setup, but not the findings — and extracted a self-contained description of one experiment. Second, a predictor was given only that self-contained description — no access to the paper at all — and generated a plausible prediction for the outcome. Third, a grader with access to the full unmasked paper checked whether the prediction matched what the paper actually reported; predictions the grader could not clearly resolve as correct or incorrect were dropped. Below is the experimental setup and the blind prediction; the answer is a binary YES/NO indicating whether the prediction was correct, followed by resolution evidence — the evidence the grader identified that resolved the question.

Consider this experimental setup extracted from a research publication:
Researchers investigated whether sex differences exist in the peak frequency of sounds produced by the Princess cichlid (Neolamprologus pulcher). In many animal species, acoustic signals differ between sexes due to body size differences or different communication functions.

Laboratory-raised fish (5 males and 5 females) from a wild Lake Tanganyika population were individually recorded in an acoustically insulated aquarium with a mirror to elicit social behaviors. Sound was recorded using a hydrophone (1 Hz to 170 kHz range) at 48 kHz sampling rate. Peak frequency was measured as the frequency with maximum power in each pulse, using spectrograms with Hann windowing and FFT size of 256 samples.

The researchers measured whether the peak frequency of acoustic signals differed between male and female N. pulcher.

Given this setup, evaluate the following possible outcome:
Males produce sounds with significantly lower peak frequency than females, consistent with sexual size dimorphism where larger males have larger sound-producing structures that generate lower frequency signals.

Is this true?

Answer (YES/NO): NO